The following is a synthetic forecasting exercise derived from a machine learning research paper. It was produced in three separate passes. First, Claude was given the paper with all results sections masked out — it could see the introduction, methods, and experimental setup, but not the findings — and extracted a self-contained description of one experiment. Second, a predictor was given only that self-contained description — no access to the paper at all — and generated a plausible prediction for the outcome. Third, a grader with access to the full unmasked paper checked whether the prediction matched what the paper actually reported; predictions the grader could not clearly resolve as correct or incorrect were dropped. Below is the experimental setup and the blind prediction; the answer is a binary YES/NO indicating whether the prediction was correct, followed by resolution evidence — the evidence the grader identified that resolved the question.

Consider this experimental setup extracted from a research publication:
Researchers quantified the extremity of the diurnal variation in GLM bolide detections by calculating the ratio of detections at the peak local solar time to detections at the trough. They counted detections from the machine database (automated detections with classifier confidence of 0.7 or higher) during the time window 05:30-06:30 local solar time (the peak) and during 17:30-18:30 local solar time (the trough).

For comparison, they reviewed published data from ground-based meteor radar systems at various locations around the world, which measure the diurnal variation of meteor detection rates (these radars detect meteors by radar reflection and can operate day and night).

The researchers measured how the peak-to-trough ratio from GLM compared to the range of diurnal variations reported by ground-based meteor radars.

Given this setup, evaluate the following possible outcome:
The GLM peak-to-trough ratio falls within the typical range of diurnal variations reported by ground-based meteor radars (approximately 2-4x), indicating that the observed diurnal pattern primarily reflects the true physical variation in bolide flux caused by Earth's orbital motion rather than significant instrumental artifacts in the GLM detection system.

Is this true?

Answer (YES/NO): NO